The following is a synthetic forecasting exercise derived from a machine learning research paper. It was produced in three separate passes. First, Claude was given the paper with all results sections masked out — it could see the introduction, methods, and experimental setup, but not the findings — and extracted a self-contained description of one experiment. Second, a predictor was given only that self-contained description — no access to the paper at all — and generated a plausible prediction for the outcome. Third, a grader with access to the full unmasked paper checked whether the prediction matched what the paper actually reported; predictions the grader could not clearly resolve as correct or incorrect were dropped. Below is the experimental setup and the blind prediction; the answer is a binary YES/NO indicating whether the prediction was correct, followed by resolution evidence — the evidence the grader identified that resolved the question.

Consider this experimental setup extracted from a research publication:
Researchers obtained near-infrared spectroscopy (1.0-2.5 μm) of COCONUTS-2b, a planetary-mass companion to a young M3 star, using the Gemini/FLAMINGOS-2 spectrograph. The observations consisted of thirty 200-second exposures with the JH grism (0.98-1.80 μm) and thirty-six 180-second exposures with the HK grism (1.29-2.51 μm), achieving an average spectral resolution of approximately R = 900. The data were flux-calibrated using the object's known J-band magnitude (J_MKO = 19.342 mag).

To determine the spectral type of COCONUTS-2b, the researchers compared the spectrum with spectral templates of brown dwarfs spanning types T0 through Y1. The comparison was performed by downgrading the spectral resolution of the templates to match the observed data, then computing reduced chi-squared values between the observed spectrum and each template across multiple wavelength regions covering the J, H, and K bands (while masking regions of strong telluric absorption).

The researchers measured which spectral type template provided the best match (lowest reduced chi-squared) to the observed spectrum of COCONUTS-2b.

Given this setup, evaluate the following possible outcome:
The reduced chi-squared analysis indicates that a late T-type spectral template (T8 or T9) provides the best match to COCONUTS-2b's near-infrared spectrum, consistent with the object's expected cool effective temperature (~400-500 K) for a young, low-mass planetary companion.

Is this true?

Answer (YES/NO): NO